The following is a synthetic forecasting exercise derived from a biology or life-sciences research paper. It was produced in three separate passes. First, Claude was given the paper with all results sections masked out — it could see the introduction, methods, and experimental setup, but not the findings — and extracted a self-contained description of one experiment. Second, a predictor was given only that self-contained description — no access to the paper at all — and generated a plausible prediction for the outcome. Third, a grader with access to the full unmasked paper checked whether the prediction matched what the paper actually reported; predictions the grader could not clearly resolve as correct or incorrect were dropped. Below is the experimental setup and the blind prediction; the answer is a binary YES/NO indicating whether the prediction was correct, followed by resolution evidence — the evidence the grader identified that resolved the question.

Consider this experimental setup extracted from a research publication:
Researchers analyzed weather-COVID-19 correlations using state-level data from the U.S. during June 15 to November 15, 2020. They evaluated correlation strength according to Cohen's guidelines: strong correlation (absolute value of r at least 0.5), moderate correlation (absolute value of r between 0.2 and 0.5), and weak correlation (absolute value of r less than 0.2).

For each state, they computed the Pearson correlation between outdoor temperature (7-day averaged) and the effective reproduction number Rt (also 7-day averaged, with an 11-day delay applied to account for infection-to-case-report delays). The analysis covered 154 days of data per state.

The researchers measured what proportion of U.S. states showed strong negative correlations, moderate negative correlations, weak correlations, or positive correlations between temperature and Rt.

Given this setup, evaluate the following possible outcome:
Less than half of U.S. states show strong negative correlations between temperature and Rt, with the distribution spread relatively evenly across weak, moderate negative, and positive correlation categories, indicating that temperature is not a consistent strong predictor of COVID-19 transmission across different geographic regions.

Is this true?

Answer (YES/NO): NO